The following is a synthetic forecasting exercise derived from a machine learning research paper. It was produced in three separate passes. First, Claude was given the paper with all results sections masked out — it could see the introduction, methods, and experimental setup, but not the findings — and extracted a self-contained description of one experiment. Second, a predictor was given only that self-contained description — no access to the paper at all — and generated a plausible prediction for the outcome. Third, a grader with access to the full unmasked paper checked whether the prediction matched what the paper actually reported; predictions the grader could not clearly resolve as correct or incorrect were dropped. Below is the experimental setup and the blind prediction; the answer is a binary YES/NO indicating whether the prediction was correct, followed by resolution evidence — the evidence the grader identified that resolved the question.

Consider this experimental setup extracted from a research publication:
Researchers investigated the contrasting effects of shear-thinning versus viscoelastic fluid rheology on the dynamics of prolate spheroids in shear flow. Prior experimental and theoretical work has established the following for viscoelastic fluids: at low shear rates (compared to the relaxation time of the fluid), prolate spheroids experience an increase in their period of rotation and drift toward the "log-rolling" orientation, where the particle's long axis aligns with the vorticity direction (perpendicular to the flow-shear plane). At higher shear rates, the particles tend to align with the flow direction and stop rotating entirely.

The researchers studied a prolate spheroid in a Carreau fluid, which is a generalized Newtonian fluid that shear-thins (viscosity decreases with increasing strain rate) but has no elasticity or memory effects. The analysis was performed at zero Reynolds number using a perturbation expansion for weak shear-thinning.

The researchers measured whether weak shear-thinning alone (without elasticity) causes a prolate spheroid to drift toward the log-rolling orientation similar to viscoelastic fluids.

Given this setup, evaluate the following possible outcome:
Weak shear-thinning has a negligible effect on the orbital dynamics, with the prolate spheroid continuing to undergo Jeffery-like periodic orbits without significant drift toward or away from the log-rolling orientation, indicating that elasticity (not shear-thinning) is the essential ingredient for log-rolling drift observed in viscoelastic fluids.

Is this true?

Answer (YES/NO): NO